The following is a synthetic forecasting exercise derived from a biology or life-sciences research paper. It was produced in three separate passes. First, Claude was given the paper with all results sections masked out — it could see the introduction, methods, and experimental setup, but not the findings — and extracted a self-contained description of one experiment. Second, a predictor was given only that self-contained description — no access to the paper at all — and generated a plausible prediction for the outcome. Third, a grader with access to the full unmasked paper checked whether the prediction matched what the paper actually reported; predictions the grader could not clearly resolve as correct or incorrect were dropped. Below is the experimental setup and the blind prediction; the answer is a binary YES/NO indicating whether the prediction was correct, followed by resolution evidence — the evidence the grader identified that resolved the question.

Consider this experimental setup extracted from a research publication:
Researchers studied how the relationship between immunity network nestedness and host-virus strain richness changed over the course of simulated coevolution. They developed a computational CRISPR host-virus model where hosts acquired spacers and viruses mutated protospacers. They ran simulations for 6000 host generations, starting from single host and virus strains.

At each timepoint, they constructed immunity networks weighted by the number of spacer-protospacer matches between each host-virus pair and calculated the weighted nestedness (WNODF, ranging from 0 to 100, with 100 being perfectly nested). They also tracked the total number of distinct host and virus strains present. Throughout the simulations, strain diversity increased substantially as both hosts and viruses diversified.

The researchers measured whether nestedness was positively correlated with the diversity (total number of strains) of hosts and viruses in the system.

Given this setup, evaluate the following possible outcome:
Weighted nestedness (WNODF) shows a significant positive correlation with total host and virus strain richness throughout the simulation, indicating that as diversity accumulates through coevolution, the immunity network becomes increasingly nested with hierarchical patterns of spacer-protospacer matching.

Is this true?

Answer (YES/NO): NO